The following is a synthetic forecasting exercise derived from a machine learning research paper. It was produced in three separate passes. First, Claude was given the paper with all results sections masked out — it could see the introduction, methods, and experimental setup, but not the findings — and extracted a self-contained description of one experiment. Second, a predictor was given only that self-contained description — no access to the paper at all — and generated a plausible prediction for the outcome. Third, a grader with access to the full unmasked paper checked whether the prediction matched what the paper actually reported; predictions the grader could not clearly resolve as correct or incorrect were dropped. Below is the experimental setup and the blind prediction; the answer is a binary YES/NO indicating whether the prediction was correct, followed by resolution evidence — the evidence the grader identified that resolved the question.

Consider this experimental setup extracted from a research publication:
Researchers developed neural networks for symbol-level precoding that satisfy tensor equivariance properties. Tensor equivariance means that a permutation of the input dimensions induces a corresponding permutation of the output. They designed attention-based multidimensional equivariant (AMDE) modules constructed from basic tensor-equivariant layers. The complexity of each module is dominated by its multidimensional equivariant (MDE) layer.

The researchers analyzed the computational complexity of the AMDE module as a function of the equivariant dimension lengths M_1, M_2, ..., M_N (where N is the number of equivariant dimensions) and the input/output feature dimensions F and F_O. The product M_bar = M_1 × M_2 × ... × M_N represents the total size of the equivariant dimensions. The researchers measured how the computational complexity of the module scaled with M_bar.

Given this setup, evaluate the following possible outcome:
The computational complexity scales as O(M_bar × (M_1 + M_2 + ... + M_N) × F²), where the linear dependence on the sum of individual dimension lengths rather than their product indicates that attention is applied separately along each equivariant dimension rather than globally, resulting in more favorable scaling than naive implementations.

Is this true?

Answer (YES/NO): NO